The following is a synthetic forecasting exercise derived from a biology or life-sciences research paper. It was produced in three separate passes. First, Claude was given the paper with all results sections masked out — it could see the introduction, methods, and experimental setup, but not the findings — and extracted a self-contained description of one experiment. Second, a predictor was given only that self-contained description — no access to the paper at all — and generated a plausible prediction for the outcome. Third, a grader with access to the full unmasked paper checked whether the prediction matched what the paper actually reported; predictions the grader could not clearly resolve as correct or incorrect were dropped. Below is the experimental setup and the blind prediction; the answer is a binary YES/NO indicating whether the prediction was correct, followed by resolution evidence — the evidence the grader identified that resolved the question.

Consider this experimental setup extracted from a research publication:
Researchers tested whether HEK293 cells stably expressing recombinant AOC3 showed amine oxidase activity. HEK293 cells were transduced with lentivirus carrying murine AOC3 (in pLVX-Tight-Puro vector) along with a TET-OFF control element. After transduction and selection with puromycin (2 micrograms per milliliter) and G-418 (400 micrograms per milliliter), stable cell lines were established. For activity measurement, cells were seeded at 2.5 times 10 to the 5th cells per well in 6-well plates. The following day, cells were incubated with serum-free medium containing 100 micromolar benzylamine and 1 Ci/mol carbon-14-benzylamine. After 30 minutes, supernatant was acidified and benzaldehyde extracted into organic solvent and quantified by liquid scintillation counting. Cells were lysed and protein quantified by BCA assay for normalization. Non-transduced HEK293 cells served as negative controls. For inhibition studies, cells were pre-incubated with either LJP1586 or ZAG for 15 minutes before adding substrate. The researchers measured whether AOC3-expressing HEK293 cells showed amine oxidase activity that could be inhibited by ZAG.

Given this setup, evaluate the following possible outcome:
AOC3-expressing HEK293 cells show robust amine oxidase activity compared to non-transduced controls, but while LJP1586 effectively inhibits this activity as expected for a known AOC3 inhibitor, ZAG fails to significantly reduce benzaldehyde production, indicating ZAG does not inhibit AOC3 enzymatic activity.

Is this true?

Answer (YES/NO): NO